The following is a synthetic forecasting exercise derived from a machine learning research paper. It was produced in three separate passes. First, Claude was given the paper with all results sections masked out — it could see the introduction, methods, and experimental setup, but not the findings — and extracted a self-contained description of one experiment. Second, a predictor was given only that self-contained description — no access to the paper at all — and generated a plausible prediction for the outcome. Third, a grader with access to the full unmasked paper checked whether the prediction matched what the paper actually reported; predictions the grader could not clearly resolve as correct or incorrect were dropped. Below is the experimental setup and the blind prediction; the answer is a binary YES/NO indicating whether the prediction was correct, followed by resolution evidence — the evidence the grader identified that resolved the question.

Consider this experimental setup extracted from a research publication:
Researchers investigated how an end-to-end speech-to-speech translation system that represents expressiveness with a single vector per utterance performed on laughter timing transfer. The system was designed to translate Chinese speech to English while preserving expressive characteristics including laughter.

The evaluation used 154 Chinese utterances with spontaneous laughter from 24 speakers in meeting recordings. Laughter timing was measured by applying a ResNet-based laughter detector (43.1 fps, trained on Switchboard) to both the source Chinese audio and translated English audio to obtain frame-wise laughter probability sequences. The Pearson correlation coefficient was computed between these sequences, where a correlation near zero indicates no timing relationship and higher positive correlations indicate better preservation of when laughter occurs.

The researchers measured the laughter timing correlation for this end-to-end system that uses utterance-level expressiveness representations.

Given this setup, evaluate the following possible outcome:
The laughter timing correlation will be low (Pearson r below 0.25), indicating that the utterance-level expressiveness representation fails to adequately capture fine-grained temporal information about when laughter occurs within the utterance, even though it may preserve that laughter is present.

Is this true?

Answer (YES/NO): YES